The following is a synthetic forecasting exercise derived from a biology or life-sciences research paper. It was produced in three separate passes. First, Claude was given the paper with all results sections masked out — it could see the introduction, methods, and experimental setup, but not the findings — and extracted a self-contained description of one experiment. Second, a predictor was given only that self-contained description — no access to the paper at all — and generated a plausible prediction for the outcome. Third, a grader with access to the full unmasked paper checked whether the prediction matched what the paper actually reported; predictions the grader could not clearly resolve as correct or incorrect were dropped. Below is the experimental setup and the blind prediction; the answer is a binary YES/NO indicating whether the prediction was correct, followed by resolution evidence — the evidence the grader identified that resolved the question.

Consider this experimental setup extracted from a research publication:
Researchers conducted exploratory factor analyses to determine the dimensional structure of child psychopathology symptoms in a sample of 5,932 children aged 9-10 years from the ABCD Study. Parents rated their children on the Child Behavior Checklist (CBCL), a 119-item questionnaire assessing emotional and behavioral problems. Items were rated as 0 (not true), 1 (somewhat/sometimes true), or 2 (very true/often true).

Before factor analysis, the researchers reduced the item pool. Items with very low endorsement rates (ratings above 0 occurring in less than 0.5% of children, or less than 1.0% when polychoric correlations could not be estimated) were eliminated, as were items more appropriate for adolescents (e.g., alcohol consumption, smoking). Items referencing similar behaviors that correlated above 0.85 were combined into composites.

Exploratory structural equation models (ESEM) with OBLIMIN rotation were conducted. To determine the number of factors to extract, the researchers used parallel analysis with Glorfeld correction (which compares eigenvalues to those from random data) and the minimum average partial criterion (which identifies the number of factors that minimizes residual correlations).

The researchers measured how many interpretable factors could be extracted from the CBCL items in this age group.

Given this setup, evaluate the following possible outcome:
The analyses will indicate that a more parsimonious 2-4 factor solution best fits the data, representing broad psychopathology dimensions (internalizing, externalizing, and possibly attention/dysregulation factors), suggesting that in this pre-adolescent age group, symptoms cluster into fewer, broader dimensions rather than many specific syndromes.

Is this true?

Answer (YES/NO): YES